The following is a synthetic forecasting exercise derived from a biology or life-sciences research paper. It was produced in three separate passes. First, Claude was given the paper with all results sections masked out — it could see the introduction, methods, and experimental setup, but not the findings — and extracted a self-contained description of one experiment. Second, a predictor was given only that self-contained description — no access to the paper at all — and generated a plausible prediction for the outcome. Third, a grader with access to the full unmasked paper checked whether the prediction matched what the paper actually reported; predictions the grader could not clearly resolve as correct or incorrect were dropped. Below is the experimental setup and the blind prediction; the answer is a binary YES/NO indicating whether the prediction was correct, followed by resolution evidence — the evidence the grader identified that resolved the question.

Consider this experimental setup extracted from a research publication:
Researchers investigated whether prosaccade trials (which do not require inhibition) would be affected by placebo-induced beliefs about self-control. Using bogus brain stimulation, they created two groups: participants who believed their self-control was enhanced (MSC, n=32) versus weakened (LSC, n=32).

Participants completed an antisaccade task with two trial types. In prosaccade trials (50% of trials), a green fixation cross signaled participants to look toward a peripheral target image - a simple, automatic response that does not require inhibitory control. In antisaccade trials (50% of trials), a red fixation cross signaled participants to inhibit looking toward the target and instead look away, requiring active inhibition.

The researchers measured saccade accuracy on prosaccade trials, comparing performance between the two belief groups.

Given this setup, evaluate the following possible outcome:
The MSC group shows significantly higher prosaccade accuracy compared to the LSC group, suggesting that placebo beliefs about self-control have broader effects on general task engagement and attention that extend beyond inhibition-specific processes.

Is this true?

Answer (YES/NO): NO